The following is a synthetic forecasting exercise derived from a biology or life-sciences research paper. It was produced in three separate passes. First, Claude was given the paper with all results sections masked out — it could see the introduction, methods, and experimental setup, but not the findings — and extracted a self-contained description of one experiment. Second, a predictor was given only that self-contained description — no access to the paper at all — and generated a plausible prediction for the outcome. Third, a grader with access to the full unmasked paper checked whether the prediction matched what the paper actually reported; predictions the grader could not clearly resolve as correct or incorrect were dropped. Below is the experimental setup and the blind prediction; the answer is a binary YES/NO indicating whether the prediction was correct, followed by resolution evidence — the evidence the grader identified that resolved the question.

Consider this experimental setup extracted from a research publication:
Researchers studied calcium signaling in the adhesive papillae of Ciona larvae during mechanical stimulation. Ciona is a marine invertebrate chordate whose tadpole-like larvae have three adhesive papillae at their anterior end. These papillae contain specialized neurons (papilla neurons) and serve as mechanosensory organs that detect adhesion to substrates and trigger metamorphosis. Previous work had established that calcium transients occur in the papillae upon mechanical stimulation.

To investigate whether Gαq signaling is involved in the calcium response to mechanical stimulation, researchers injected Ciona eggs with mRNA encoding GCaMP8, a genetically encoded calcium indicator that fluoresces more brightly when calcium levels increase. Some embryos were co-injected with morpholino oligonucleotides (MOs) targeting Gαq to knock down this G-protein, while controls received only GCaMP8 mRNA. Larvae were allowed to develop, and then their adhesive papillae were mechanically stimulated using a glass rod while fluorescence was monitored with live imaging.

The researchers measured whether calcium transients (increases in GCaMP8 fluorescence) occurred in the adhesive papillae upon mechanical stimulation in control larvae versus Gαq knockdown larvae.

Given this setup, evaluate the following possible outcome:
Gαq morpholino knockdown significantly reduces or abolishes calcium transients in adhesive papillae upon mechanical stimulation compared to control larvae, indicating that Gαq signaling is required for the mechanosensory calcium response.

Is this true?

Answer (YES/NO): YES